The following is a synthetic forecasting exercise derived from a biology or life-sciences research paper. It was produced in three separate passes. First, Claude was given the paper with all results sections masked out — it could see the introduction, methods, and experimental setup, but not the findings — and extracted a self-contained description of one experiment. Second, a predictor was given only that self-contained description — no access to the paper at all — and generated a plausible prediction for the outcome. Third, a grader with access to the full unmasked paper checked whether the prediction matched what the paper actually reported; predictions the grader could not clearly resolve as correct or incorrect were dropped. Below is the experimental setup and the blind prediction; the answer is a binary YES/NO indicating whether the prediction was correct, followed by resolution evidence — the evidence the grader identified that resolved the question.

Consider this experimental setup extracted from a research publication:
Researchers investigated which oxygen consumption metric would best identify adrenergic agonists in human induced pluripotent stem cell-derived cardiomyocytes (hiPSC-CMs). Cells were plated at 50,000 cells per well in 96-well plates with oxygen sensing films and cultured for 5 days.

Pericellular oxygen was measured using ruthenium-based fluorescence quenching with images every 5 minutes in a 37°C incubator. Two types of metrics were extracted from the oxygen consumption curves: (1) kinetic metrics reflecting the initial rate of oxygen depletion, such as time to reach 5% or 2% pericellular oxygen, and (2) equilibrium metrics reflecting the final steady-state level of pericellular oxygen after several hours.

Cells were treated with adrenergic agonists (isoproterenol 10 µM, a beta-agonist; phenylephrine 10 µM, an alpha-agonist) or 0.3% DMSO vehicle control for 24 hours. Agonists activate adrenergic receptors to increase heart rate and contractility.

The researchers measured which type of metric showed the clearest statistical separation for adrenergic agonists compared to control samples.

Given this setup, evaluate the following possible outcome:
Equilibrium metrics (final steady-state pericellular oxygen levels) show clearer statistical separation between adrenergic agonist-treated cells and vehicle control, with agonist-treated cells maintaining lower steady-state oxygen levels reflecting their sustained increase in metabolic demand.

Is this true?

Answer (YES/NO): NO